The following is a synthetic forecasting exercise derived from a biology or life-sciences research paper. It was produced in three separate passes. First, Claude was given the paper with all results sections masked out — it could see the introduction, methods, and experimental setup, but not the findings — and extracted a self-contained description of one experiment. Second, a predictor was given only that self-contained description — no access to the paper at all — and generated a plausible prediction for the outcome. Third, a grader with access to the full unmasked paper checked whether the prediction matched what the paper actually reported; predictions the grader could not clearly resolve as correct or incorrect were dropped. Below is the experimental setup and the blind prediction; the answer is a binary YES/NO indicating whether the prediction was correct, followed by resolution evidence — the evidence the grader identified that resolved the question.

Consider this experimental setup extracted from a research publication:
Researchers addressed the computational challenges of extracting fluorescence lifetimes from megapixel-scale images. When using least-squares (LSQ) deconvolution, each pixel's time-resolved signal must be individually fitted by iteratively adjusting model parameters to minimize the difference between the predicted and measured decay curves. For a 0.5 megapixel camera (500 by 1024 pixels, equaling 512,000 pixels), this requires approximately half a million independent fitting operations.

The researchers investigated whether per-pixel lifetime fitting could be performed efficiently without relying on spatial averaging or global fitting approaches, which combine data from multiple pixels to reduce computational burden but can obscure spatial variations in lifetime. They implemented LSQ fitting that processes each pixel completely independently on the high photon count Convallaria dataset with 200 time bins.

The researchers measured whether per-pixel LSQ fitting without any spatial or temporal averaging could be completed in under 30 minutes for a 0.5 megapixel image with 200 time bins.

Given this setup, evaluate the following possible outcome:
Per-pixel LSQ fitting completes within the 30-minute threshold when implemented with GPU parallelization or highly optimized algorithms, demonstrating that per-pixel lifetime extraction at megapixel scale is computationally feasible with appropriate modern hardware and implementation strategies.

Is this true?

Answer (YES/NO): NO